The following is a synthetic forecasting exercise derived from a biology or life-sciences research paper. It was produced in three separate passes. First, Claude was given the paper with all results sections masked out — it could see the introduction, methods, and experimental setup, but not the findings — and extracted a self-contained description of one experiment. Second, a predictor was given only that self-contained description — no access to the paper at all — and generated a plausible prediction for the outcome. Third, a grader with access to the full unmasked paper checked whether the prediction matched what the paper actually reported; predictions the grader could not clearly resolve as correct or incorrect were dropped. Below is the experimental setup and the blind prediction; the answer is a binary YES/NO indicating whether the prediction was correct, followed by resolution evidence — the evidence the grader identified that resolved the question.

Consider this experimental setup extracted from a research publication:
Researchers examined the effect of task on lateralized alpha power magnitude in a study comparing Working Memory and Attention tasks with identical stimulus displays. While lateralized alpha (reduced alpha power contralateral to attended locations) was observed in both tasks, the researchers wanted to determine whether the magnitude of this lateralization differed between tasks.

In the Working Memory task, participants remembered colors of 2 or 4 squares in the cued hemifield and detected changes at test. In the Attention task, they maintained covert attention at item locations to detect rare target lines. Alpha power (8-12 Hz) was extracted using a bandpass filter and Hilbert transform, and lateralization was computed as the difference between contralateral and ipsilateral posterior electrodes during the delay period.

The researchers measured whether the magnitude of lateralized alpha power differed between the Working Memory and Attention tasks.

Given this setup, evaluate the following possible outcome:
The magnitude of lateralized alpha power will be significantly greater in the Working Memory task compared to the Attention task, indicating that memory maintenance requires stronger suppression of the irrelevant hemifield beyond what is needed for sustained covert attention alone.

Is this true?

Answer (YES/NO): YES